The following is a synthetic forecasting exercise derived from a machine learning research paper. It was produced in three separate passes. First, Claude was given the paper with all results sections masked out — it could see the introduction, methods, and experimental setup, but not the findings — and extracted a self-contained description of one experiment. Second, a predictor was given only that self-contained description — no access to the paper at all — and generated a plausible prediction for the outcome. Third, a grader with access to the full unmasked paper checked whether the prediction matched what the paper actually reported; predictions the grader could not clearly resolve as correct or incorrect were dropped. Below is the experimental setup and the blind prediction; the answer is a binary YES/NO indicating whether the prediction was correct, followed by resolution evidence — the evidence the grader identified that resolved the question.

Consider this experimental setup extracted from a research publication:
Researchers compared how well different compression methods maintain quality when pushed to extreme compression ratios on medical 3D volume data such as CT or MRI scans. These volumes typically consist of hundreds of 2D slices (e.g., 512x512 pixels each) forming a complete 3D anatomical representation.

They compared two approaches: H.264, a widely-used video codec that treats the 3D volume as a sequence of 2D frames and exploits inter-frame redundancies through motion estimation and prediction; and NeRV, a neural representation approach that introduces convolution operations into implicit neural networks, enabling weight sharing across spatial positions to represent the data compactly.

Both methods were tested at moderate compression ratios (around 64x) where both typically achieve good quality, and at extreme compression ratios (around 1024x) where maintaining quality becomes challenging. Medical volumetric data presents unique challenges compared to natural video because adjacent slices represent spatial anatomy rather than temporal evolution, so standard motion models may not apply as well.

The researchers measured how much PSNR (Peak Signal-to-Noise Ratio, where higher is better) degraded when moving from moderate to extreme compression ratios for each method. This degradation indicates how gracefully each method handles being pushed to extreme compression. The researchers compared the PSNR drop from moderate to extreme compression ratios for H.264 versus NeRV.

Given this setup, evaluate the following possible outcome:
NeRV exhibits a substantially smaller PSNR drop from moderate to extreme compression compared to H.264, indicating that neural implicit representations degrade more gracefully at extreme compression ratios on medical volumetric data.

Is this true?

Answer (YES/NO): NO